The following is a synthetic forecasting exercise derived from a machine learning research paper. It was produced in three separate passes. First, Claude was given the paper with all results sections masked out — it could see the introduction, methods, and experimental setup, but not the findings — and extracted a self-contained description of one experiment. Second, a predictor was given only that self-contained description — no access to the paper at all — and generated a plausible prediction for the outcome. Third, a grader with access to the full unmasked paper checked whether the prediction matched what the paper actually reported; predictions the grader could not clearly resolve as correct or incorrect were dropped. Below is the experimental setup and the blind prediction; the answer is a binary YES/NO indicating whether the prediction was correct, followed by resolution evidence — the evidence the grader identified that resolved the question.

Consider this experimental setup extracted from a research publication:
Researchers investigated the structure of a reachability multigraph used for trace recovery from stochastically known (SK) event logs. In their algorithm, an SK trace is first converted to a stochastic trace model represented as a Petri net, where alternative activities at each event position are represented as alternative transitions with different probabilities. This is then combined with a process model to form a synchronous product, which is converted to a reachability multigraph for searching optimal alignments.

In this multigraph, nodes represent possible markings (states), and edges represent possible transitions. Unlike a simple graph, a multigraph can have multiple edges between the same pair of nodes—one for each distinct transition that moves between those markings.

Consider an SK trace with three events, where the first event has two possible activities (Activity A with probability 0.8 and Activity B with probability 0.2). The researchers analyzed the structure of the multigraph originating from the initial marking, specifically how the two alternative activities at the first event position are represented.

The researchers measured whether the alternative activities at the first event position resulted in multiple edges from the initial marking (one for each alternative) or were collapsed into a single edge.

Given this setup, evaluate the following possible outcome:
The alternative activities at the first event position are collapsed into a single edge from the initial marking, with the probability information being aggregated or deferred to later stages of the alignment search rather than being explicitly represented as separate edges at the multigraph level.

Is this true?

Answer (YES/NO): NO